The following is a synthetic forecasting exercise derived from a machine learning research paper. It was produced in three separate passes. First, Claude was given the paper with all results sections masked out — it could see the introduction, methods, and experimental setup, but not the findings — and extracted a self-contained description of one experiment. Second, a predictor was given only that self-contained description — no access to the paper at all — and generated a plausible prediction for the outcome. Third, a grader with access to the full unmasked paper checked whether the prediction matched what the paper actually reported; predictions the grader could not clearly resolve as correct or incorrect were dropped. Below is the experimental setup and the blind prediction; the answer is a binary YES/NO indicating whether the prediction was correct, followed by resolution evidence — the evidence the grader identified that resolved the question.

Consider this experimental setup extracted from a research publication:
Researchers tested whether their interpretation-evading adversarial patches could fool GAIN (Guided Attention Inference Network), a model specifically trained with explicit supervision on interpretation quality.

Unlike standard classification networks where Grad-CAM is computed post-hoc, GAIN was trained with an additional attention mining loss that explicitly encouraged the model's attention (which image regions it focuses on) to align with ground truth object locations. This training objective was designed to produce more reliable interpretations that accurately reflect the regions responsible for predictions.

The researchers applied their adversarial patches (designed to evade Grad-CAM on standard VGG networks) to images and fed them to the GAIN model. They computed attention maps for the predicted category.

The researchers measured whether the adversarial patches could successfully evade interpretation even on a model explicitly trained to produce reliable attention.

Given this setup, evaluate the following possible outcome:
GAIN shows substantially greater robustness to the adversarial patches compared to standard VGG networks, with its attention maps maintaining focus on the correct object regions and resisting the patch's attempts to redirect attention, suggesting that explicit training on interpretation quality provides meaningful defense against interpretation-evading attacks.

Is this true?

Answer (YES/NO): NO